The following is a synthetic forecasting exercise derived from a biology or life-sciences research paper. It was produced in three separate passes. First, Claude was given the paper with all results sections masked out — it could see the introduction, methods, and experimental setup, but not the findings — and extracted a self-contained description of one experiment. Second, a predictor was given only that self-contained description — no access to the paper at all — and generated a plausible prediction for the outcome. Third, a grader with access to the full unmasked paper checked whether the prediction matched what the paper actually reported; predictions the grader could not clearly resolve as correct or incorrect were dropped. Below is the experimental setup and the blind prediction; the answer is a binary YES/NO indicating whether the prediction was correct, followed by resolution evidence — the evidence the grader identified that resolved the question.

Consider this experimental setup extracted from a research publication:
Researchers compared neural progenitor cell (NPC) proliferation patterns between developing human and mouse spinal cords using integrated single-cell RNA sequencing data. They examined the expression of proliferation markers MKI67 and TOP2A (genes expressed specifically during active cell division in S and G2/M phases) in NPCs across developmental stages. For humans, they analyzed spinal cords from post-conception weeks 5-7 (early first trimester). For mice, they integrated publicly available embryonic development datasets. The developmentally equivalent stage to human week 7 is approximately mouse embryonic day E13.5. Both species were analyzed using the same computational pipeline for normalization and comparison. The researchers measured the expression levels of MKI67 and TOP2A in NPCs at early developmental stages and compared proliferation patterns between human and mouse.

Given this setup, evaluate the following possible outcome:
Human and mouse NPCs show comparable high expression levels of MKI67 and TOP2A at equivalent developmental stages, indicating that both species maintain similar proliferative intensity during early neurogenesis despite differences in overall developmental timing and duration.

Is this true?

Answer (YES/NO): NO